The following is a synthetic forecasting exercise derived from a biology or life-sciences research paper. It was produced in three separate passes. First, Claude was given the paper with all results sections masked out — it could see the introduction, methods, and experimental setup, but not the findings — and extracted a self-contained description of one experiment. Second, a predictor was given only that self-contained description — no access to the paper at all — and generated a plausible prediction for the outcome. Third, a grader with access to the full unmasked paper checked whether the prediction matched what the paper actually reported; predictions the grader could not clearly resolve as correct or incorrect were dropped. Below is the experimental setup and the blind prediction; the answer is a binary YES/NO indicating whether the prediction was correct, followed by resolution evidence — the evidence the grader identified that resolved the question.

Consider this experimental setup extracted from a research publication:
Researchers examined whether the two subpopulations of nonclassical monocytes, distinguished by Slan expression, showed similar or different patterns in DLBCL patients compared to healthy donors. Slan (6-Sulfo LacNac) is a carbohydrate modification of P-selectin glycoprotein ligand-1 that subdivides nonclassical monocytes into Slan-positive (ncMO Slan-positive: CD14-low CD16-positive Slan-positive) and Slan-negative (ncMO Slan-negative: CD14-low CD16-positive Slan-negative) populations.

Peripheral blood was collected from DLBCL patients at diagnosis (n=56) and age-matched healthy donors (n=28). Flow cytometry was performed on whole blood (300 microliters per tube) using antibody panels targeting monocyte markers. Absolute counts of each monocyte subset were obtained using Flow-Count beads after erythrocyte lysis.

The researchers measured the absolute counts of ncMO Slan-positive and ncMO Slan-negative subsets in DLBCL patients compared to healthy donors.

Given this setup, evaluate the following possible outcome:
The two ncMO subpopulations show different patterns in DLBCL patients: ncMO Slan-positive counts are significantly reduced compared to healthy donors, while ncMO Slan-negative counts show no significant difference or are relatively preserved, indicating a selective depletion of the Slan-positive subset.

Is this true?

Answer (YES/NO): NO